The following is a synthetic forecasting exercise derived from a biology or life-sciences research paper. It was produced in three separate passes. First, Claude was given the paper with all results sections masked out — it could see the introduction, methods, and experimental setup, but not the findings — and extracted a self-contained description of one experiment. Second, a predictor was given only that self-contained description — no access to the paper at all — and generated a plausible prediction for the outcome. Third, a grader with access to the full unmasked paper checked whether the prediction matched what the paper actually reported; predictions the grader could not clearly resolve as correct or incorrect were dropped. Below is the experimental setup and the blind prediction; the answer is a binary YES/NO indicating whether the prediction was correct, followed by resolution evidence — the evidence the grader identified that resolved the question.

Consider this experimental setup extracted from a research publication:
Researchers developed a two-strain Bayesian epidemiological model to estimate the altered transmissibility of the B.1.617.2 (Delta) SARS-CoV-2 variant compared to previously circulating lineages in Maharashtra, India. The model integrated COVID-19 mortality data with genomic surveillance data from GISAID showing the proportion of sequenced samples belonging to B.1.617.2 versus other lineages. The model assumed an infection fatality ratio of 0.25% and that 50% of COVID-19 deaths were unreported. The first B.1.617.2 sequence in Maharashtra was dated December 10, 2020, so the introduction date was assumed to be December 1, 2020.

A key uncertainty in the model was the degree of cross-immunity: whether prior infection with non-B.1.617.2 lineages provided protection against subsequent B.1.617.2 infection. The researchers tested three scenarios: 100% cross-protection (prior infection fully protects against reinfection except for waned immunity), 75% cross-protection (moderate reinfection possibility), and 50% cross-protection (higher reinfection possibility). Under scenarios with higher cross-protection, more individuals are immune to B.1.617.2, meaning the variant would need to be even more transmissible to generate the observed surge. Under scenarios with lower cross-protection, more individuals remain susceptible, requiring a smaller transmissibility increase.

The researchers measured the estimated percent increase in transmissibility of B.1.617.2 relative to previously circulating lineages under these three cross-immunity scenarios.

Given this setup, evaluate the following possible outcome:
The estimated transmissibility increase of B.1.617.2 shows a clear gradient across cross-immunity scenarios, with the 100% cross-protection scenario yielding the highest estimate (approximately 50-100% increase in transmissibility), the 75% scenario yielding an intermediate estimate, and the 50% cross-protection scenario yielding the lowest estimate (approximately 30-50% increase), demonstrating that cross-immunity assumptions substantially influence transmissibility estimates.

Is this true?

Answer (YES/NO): YES